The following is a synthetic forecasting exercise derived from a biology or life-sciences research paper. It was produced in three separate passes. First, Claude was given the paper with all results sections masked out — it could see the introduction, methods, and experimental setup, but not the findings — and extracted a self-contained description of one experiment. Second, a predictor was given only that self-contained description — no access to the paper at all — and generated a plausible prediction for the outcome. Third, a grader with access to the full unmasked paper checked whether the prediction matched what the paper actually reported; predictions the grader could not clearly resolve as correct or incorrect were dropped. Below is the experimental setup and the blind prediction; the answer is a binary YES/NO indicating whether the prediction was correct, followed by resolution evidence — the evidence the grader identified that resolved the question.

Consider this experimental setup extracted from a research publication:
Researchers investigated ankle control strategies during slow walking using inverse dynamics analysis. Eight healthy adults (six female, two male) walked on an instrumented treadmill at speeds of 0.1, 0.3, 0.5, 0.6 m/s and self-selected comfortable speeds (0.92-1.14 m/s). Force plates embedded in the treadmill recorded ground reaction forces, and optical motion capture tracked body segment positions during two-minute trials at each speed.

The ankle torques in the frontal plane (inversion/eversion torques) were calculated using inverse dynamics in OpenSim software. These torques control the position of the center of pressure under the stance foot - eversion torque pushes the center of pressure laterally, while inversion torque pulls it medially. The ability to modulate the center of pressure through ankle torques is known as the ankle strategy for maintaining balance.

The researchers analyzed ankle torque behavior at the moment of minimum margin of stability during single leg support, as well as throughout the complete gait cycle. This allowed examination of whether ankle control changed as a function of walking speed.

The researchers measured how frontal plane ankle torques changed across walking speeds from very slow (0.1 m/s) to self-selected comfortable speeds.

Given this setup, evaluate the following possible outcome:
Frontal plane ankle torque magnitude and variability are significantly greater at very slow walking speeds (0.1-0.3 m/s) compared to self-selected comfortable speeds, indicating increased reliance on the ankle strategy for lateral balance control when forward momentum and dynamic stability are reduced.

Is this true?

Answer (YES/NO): NO